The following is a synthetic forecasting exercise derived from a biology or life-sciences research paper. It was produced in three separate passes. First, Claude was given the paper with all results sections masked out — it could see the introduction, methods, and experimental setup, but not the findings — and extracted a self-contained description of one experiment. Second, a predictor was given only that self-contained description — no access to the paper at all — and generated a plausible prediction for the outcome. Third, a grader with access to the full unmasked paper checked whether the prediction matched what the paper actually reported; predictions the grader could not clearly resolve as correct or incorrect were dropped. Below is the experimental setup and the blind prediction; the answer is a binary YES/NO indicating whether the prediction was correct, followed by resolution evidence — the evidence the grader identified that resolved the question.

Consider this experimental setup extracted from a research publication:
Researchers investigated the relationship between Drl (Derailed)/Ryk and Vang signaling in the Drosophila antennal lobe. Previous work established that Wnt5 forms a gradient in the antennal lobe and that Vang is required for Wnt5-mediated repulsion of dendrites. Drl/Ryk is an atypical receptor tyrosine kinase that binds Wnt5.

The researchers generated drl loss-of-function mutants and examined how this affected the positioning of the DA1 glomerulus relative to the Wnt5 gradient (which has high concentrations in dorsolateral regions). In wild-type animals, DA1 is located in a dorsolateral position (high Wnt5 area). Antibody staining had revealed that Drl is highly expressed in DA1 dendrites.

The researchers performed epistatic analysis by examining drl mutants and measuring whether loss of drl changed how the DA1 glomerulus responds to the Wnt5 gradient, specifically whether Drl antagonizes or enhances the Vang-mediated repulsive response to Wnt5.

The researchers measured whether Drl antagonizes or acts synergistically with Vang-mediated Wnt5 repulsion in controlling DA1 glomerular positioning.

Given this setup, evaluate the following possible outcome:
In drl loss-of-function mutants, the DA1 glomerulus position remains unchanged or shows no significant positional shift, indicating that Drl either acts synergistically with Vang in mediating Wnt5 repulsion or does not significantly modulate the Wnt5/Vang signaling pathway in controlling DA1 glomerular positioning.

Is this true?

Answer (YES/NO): NO